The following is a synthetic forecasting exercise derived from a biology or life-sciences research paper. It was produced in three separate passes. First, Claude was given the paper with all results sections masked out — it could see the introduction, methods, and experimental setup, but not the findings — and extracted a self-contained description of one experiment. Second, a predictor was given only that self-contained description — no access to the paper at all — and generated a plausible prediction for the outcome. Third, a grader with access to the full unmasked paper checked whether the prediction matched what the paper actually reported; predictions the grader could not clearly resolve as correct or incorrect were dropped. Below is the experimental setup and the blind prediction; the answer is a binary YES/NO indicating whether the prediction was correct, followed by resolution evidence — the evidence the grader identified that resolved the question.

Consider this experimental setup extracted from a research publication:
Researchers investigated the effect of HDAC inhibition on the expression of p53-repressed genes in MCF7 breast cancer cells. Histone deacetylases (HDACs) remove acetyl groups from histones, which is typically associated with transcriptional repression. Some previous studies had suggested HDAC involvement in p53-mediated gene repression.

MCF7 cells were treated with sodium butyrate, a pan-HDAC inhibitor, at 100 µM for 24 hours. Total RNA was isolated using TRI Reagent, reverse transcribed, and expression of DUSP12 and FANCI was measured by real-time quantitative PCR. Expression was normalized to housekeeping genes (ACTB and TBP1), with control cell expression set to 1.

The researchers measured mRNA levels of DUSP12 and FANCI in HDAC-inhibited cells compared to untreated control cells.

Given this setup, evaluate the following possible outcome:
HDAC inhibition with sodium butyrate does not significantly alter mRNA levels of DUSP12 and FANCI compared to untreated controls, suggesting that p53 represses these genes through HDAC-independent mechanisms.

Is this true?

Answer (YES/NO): NO